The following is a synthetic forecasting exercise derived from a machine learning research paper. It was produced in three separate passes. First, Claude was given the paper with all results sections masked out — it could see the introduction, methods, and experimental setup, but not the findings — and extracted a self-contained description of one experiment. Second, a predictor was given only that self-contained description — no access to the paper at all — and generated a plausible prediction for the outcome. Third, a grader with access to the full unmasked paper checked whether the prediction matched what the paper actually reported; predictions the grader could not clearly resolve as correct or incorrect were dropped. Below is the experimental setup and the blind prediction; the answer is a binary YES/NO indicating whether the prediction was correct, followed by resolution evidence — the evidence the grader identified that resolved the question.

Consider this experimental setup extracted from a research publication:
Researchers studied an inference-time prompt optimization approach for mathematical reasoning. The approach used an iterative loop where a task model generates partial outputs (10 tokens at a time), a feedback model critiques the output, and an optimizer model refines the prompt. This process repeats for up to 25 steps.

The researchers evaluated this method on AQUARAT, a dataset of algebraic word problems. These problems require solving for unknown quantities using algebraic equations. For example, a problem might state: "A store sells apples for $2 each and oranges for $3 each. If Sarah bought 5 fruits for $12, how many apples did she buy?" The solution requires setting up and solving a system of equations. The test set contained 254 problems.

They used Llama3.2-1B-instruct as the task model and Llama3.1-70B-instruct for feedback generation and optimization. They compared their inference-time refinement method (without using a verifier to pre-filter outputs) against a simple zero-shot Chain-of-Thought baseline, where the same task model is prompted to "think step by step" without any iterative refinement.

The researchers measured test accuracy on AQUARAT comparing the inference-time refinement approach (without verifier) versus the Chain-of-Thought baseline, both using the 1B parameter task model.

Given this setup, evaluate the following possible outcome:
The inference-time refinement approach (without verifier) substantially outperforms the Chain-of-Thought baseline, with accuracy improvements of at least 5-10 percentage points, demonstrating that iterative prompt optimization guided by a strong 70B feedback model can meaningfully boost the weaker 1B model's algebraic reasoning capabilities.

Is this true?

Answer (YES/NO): NO